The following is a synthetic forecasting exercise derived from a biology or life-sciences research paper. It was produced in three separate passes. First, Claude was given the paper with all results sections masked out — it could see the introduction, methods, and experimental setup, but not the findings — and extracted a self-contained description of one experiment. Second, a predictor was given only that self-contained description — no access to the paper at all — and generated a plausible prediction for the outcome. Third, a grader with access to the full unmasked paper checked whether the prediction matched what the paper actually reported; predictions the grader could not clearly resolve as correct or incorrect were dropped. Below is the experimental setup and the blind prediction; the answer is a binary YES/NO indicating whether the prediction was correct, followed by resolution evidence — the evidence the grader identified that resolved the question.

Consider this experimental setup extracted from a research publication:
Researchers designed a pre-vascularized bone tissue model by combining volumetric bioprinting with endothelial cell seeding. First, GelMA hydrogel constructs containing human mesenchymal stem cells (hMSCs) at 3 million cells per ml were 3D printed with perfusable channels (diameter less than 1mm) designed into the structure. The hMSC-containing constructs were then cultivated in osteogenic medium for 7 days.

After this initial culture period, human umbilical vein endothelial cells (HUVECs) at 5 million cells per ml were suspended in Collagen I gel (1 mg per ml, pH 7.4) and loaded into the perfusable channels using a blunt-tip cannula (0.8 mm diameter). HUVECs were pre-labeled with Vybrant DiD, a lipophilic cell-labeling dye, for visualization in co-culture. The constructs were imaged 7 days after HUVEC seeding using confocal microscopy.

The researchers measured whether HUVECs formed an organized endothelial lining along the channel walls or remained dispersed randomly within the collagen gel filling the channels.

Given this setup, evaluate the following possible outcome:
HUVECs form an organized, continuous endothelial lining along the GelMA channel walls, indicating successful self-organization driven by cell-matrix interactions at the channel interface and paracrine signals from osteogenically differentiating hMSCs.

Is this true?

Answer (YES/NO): YES